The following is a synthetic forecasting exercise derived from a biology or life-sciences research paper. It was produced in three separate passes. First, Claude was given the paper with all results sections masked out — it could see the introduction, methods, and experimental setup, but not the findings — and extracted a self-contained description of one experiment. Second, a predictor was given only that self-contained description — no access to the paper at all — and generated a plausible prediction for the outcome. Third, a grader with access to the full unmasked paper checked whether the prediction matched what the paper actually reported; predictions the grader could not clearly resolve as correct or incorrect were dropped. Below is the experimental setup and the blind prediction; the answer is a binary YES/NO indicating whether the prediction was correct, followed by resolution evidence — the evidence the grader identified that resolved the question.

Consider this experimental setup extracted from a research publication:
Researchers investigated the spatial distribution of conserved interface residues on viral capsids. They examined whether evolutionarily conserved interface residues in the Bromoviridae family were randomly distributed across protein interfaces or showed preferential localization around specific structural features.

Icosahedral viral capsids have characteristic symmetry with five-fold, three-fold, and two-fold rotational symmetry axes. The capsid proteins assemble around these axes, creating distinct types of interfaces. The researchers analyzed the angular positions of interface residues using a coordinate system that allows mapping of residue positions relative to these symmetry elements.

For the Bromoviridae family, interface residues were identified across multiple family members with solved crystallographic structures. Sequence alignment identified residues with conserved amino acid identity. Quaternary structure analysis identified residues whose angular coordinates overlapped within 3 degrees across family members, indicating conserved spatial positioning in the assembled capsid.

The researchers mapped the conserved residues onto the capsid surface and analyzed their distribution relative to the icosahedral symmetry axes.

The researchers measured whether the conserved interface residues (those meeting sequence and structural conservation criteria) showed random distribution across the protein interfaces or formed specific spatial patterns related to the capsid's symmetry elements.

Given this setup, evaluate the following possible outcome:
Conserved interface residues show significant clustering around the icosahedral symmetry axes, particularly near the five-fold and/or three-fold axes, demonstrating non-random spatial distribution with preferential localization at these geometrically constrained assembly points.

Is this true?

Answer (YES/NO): NO